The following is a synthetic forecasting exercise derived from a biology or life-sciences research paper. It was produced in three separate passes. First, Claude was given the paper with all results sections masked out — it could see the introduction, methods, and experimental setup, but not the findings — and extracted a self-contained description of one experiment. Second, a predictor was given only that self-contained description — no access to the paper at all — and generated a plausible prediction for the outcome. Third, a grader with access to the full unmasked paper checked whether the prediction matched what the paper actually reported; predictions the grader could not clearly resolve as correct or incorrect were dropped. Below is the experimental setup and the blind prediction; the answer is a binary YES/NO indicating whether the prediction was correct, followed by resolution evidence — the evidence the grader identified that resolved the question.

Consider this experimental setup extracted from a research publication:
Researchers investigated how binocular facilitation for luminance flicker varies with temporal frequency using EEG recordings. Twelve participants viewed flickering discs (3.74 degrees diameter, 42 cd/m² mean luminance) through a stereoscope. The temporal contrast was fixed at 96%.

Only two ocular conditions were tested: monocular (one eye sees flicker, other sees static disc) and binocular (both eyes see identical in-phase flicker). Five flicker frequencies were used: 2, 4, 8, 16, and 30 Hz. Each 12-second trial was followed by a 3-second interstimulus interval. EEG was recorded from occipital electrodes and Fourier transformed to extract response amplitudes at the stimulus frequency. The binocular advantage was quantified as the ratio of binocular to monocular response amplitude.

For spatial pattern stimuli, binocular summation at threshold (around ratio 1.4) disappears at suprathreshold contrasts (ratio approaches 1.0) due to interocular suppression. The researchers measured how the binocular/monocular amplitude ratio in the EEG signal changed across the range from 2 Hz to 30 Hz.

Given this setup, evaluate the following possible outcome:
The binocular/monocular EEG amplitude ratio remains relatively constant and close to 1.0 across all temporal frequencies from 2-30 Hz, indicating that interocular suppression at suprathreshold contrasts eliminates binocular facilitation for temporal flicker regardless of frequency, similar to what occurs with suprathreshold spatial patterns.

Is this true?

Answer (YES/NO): NO